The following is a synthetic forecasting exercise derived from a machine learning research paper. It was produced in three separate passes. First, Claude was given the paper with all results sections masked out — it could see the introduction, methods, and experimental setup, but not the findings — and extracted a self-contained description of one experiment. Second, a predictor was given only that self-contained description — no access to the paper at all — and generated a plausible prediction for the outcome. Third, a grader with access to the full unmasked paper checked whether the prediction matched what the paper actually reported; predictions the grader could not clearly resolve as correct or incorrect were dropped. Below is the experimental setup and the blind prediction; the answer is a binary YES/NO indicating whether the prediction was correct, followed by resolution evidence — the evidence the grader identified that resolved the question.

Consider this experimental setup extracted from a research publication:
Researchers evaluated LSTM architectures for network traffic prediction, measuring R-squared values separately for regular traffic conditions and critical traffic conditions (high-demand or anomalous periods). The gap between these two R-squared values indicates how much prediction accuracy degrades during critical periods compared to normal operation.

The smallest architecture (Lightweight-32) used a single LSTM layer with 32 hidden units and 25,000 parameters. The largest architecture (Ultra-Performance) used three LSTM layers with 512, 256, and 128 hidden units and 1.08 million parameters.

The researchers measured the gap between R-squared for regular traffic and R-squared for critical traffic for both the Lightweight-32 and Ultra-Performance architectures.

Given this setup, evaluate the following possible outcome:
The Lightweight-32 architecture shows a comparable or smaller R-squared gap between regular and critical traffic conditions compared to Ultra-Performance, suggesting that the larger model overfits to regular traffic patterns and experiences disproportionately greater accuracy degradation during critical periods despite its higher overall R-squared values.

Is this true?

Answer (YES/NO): NO